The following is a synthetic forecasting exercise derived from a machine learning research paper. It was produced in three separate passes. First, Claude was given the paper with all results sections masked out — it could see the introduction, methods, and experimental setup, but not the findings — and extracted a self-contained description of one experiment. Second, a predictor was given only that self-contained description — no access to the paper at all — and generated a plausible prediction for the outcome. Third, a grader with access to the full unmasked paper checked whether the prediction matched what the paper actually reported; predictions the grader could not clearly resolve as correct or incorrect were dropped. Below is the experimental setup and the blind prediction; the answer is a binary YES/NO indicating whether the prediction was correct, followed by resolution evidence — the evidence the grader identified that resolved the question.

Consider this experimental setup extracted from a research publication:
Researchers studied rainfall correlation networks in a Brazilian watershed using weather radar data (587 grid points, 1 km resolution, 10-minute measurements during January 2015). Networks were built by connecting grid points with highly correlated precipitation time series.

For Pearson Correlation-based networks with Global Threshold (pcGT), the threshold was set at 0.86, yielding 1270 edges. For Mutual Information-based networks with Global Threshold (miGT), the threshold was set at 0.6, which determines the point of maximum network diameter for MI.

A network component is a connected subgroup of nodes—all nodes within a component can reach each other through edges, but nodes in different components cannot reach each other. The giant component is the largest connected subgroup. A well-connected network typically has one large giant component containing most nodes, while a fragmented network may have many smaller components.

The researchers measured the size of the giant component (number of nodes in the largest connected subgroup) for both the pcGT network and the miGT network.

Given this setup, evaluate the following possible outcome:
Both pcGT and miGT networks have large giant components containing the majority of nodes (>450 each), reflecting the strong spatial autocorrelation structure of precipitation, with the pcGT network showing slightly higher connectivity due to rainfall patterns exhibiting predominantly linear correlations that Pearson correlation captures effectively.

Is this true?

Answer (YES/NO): NO